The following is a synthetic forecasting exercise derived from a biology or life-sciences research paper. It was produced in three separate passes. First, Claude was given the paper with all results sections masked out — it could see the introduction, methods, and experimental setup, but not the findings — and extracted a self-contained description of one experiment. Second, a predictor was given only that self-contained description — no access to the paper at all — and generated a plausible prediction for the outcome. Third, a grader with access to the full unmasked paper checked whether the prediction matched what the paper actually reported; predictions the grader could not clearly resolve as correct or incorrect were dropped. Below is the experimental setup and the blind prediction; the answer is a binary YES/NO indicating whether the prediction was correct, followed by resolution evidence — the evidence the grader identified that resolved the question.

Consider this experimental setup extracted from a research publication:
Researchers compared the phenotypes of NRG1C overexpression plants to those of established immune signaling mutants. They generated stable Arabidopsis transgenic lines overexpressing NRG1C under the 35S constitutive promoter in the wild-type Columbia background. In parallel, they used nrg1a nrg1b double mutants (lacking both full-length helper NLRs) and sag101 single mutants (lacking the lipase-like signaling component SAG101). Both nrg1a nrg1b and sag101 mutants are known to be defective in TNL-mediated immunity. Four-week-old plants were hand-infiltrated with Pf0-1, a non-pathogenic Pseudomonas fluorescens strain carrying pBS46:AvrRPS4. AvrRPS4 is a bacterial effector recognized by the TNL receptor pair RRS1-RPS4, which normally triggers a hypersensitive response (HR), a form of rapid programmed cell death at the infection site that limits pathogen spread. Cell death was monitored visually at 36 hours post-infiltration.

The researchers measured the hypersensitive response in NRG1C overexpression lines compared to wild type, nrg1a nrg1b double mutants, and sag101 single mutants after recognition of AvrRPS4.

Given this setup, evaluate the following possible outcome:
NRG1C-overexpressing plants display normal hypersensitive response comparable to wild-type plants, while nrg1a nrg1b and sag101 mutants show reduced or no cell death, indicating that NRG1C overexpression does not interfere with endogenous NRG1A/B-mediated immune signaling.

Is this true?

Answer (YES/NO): NO